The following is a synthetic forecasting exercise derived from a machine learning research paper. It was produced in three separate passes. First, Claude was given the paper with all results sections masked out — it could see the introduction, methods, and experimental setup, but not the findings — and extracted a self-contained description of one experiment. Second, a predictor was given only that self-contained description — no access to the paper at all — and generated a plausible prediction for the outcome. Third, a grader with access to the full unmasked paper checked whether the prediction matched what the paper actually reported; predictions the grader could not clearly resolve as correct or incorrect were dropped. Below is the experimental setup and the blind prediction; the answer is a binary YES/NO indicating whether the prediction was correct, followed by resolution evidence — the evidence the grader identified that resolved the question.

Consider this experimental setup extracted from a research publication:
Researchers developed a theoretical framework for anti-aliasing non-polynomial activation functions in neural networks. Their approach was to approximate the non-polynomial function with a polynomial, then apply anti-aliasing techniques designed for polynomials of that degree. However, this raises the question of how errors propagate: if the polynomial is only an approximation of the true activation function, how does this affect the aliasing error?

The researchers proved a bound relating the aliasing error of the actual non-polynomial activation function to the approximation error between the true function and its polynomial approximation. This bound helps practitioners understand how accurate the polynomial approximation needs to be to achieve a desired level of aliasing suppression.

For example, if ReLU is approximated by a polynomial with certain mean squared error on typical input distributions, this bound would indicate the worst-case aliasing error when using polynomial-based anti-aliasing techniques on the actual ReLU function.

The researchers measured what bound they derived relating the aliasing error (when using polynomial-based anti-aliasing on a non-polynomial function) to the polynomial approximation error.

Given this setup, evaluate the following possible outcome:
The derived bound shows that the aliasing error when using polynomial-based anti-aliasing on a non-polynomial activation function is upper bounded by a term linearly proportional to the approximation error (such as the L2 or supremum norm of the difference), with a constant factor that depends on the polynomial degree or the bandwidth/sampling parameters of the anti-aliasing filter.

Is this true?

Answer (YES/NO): NO